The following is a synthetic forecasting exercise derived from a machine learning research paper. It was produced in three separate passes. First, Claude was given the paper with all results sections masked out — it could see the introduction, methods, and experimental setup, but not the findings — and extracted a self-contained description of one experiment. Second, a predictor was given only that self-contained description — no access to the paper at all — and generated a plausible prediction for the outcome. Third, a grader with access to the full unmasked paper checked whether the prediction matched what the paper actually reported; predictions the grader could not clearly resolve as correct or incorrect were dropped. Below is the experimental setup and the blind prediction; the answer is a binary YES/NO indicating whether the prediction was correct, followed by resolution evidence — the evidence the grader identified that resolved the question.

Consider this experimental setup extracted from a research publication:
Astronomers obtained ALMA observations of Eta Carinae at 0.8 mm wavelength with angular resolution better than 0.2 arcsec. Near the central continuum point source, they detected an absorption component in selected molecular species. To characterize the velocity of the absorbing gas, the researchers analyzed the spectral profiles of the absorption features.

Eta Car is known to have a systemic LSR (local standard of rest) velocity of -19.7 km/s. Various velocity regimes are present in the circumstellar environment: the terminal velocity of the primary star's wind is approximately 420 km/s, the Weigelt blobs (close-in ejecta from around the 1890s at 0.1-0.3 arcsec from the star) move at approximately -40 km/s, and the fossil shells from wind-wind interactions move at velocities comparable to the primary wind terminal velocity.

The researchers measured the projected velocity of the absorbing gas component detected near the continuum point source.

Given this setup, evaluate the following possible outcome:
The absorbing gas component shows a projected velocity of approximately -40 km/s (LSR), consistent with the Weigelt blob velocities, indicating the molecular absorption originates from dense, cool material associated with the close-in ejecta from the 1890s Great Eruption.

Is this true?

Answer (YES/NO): NO